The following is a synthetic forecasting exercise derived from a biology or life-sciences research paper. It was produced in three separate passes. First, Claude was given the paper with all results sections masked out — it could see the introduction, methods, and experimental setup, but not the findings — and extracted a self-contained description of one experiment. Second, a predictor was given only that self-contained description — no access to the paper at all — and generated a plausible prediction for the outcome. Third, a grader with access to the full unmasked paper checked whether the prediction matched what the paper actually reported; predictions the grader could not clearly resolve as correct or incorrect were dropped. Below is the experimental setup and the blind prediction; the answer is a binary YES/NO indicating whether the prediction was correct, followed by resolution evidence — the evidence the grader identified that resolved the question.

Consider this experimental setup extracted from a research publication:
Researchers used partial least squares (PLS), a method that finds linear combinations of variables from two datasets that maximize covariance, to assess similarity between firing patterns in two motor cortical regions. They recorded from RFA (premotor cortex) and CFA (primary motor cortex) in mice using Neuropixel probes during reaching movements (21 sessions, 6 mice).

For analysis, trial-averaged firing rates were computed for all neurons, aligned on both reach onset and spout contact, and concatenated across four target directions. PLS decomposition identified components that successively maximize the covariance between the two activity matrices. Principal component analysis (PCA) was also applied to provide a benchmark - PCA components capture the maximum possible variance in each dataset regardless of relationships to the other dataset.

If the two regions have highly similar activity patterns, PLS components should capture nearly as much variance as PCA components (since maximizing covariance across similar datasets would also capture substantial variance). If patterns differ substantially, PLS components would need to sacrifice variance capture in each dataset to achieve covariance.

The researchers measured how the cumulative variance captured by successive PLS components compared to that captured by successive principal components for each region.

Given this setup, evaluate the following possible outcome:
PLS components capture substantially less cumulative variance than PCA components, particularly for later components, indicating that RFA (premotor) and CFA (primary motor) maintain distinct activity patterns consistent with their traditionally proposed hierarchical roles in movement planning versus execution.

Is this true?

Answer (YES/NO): NO